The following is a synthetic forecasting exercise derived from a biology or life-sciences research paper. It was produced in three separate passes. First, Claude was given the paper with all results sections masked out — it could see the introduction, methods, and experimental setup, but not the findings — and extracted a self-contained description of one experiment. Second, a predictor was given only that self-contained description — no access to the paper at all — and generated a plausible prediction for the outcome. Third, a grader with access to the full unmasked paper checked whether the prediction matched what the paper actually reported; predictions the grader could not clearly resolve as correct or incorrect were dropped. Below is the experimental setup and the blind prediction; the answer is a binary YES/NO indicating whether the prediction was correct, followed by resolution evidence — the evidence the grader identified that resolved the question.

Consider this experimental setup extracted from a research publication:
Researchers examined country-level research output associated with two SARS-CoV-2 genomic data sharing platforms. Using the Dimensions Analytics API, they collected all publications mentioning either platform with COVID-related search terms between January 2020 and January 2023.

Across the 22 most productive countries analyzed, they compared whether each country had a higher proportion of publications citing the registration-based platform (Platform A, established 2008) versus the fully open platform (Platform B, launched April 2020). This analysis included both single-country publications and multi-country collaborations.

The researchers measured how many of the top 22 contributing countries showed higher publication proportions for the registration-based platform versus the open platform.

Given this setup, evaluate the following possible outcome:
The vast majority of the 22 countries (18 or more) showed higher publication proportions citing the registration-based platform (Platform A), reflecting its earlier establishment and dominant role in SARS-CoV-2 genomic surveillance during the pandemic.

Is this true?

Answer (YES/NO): YES